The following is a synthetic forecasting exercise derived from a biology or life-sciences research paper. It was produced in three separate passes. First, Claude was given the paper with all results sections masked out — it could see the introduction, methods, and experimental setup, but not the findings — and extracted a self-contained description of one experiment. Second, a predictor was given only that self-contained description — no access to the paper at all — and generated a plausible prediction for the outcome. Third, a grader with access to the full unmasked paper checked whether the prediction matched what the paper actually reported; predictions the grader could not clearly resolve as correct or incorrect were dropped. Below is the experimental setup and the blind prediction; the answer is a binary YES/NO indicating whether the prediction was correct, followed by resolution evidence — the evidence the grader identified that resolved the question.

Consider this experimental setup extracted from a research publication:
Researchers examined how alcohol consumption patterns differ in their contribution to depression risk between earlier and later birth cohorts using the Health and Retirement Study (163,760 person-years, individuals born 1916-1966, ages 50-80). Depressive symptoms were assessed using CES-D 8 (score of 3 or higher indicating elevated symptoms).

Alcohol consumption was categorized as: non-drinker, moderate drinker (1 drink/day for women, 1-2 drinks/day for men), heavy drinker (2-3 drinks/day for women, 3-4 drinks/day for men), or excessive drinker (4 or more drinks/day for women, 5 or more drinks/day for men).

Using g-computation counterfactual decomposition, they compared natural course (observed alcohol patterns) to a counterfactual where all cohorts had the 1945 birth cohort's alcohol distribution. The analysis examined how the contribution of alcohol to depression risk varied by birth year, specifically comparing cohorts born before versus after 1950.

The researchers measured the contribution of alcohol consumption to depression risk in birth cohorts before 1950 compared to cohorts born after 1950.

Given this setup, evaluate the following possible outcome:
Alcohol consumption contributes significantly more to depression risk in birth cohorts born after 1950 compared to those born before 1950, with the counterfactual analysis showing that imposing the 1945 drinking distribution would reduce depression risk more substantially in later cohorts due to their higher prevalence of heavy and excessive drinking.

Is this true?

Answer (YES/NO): NO